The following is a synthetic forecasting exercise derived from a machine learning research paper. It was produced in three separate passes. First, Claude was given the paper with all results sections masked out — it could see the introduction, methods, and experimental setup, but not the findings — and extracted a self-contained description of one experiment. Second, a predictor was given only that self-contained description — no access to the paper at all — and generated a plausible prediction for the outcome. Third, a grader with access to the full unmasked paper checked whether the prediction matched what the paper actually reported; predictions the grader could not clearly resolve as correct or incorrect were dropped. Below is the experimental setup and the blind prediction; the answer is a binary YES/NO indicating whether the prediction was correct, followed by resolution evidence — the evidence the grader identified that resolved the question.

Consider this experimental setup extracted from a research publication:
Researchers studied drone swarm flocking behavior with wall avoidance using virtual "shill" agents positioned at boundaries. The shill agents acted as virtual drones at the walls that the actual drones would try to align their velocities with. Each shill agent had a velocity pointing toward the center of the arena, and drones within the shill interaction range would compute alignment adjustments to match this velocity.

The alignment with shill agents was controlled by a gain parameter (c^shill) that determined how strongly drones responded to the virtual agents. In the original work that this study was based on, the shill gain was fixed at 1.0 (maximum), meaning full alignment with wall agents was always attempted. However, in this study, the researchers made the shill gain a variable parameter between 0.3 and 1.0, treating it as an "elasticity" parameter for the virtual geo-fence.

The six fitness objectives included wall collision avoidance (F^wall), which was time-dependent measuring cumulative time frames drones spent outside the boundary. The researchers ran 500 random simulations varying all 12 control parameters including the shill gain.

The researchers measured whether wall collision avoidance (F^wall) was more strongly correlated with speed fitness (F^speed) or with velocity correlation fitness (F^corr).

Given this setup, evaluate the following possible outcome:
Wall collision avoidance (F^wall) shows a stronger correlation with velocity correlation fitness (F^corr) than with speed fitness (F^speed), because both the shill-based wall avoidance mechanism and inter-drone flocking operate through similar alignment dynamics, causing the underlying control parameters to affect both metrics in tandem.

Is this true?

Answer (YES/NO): NO